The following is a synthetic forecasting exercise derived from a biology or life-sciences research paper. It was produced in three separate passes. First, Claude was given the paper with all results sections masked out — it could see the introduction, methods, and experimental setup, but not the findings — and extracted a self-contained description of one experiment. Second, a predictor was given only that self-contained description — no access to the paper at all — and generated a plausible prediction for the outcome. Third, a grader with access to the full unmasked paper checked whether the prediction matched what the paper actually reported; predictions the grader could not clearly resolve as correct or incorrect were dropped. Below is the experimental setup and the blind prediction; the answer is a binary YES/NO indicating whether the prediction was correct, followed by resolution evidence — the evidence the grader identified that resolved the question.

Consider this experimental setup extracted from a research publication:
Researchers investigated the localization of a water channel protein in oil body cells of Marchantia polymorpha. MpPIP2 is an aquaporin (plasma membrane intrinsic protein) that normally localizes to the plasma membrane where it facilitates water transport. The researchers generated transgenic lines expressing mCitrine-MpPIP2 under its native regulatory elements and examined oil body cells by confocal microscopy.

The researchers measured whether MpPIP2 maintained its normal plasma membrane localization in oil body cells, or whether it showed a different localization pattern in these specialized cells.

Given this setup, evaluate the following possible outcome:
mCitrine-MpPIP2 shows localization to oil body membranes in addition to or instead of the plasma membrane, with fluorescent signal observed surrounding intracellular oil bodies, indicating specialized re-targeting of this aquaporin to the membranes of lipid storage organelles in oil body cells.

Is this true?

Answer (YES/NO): YES